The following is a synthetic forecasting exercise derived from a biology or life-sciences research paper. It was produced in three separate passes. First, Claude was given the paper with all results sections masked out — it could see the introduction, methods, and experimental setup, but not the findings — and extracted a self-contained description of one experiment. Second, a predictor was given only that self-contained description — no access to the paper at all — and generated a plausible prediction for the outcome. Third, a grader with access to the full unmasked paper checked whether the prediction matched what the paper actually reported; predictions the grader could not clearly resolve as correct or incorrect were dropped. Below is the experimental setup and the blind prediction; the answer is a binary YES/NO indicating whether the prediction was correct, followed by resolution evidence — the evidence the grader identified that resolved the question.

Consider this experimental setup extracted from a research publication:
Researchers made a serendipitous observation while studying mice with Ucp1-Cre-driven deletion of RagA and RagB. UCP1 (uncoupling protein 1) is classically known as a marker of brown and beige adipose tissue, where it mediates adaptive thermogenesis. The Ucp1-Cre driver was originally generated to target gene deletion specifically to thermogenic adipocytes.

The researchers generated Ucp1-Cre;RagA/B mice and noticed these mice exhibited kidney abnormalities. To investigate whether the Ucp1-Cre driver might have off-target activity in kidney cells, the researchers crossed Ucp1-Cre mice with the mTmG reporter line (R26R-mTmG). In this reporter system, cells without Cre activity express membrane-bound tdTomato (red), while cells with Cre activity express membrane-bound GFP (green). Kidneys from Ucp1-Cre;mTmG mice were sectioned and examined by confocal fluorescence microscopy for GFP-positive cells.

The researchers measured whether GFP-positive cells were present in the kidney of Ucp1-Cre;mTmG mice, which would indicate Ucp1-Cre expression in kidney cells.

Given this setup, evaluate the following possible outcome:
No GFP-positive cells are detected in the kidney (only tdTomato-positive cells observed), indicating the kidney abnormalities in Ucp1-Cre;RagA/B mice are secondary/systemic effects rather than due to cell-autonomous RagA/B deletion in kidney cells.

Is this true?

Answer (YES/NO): NO